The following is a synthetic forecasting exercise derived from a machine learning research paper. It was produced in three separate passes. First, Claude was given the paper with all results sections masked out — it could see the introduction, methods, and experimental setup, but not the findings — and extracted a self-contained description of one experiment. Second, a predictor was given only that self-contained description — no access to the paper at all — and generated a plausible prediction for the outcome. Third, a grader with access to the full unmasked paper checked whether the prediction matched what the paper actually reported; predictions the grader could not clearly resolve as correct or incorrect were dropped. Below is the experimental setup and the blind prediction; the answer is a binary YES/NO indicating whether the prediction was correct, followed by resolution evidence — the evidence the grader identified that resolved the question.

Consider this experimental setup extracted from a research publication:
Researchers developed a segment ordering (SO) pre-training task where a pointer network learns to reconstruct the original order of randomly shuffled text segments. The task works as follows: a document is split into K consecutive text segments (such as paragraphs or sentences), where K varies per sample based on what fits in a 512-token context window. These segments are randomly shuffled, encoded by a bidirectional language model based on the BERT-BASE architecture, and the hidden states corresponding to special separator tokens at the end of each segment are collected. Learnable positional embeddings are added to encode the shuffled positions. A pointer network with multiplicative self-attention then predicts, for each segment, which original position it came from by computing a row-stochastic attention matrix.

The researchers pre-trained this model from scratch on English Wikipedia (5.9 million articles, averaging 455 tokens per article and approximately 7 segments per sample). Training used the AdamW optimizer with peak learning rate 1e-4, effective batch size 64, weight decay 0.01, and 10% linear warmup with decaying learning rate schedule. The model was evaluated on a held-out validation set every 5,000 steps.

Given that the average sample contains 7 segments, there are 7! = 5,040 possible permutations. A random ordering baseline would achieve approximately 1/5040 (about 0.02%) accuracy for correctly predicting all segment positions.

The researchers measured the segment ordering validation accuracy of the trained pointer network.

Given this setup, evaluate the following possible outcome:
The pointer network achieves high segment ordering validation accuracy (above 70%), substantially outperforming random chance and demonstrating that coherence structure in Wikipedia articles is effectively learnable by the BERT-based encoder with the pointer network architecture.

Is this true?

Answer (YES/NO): NO